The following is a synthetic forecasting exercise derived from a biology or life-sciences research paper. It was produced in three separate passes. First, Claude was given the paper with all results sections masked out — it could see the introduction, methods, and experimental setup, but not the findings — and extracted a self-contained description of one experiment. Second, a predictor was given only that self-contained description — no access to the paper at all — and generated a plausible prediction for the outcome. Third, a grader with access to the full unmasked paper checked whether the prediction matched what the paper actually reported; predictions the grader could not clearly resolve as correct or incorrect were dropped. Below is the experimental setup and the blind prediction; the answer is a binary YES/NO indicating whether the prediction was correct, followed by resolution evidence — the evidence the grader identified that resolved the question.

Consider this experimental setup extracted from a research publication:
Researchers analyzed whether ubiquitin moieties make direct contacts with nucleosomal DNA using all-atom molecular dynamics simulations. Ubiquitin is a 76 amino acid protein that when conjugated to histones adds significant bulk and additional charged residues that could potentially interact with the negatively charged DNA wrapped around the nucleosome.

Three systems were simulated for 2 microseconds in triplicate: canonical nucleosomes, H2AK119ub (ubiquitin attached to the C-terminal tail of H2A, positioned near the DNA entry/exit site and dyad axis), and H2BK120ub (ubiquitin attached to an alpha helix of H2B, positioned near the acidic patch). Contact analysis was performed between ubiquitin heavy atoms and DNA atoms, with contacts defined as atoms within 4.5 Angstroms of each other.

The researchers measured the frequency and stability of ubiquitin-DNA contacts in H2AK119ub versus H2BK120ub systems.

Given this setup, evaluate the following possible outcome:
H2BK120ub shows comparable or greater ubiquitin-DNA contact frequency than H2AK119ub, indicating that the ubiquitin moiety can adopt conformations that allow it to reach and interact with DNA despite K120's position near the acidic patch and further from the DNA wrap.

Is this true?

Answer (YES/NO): NO